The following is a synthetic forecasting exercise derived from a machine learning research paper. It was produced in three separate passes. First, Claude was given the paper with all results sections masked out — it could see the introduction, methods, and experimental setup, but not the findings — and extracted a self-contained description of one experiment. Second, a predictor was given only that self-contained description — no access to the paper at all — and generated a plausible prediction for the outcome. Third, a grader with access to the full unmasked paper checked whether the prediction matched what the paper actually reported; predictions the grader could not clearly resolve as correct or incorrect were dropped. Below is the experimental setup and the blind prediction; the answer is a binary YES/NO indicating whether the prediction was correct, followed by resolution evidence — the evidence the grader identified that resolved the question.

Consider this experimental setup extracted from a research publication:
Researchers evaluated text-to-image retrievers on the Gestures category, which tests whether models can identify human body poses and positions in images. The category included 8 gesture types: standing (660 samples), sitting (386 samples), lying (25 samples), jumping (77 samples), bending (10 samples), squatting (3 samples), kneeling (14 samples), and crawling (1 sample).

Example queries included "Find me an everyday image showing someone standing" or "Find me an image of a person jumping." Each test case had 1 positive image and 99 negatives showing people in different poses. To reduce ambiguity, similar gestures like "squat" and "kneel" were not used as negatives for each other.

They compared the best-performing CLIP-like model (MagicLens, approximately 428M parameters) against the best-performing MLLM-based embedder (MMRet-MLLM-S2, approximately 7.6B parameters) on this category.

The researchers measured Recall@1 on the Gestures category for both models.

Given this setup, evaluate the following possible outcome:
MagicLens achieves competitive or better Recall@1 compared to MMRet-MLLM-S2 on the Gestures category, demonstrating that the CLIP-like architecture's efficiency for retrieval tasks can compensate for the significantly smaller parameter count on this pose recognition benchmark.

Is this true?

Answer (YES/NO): NO